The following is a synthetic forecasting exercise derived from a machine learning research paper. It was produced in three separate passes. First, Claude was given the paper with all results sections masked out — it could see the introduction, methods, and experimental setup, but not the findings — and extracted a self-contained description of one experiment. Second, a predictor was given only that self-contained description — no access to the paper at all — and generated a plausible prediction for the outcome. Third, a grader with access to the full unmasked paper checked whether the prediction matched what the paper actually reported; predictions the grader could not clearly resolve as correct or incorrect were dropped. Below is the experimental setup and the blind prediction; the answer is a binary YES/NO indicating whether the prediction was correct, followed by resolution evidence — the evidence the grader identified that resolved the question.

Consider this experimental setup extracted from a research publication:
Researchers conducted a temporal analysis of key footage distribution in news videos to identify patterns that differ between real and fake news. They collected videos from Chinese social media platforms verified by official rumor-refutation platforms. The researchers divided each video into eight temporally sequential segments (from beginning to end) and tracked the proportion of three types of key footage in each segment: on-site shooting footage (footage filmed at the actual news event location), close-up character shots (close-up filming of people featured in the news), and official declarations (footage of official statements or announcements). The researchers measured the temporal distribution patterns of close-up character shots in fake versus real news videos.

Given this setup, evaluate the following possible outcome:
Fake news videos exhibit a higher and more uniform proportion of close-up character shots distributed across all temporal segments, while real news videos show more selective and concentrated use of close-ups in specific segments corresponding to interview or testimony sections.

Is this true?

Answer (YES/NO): NO